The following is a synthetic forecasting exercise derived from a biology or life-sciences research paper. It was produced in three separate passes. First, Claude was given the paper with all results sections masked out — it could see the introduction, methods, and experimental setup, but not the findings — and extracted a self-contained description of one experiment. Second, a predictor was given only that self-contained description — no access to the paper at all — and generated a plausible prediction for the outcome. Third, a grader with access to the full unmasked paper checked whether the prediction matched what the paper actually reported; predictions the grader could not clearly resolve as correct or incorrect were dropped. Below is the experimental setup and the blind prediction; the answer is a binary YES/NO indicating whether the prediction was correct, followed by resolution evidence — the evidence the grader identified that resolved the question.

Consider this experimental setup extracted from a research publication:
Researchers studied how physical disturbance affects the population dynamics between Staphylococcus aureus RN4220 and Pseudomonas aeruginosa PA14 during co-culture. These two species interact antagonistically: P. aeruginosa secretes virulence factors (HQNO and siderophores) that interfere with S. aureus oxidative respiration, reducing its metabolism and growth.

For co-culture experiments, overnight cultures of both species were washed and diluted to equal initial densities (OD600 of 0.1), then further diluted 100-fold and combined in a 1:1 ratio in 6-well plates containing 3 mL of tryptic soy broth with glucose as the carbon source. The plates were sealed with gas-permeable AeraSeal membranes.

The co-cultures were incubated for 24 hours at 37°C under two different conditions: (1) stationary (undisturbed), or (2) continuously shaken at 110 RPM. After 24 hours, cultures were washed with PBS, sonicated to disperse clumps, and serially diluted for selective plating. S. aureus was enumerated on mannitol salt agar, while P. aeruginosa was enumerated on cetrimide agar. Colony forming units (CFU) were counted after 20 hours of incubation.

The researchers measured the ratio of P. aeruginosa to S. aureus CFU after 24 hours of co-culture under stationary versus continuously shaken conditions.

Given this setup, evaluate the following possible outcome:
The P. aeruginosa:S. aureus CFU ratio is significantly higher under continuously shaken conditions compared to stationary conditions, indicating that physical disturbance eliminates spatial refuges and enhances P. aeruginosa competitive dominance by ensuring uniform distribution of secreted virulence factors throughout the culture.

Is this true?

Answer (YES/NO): NO